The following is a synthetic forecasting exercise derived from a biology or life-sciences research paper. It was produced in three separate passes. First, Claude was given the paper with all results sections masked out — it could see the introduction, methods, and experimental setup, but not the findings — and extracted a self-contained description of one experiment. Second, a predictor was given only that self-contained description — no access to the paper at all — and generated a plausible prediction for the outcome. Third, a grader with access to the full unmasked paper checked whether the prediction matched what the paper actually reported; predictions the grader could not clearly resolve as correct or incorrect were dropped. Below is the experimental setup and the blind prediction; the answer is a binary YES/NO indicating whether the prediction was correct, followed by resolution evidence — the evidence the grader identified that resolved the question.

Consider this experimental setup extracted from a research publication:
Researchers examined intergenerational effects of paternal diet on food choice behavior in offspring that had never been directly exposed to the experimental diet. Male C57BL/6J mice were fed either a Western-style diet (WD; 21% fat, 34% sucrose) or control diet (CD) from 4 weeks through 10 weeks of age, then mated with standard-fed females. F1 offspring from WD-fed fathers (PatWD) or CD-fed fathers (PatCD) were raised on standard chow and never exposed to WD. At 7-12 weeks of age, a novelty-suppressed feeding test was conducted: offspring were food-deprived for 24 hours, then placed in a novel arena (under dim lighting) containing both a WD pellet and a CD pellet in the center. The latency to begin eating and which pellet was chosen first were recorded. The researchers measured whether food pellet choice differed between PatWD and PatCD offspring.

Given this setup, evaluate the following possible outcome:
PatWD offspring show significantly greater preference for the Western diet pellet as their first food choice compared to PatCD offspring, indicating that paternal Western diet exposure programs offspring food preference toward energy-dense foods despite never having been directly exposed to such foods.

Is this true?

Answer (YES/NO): YES